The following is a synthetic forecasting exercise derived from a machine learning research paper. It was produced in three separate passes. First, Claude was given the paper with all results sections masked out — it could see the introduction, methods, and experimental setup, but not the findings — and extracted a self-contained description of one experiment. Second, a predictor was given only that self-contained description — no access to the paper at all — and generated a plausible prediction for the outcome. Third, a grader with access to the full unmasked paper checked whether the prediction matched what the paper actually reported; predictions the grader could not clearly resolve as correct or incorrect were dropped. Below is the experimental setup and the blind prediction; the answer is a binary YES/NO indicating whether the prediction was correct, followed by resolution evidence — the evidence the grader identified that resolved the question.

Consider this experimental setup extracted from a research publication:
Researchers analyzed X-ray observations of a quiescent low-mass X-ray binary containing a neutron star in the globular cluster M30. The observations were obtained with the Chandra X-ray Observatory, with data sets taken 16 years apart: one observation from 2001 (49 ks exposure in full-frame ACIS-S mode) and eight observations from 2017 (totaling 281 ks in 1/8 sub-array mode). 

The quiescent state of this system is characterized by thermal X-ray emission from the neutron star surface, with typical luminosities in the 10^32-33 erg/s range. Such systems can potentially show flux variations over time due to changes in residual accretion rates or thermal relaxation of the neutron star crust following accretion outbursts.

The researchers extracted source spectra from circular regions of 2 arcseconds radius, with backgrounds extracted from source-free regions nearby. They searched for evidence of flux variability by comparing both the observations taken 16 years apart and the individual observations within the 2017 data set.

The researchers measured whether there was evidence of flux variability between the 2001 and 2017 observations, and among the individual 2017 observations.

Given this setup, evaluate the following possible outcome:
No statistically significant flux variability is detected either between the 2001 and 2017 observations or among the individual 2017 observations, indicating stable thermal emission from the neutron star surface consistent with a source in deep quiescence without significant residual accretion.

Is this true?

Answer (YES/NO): YES